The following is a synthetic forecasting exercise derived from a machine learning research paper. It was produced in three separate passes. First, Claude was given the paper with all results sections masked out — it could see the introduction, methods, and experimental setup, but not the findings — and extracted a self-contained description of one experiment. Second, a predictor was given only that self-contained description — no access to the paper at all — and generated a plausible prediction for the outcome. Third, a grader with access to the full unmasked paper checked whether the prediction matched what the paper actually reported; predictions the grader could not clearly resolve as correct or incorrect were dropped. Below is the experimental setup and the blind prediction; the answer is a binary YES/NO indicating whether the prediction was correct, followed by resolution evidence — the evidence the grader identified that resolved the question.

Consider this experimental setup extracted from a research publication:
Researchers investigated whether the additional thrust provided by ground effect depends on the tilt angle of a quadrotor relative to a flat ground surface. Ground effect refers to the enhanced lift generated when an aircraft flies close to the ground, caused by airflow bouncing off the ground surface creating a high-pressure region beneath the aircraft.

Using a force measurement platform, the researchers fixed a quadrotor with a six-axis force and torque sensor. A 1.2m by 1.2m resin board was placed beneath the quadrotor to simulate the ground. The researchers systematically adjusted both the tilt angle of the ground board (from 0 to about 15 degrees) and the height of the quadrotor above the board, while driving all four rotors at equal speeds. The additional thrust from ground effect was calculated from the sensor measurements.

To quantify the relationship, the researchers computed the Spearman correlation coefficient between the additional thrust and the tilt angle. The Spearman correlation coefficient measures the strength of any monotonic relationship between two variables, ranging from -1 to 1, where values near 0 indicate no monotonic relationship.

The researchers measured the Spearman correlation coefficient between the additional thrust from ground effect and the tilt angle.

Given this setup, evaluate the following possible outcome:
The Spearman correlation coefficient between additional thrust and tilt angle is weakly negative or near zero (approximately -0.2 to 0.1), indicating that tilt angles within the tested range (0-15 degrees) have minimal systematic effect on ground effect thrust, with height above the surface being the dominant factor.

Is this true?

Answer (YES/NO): YES